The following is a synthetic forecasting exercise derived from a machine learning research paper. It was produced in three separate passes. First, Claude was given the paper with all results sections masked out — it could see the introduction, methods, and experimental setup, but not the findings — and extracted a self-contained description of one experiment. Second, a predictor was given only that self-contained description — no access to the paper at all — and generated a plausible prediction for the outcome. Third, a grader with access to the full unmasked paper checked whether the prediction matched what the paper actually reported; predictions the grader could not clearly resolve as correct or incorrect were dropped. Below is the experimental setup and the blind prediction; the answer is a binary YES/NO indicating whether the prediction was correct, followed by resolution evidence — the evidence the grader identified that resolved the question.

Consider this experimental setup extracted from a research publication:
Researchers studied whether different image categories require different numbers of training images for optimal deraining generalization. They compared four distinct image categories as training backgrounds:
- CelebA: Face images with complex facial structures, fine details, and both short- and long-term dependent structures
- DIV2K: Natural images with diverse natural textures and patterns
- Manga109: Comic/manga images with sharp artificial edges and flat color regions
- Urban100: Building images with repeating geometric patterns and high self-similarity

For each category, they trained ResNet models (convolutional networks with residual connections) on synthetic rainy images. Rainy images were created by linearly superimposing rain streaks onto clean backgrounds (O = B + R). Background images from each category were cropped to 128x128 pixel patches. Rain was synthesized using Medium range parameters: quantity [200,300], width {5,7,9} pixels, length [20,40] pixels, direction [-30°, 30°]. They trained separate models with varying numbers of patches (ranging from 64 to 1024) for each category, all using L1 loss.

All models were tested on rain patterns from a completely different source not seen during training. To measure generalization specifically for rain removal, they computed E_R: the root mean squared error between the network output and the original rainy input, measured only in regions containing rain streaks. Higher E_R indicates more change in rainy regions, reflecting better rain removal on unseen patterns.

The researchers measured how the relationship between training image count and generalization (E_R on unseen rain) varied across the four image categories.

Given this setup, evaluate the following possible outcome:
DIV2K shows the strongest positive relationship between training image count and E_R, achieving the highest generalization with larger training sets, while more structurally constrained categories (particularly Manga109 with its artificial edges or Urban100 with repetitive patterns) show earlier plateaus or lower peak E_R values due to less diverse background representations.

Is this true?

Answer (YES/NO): NO